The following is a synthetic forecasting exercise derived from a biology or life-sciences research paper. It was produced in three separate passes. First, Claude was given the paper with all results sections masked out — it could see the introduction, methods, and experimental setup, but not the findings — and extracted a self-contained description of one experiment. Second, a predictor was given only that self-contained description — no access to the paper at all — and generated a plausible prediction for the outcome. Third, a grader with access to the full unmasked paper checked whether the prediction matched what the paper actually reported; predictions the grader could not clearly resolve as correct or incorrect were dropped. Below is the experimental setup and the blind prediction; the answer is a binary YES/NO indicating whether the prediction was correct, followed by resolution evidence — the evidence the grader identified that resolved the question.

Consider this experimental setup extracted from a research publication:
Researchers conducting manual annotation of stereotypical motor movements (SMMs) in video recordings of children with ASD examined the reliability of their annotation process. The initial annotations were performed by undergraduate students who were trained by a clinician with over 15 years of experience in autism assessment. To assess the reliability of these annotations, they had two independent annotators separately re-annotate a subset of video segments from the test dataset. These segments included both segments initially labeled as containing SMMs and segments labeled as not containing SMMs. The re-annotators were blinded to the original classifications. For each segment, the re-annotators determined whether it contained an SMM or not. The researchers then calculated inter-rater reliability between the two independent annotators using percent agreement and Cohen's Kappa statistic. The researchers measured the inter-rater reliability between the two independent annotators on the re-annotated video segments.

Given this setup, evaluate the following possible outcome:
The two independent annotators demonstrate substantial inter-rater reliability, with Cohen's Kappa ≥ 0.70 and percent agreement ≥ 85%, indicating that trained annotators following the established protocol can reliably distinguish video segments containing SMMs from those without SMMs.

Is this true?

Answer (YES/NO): YES